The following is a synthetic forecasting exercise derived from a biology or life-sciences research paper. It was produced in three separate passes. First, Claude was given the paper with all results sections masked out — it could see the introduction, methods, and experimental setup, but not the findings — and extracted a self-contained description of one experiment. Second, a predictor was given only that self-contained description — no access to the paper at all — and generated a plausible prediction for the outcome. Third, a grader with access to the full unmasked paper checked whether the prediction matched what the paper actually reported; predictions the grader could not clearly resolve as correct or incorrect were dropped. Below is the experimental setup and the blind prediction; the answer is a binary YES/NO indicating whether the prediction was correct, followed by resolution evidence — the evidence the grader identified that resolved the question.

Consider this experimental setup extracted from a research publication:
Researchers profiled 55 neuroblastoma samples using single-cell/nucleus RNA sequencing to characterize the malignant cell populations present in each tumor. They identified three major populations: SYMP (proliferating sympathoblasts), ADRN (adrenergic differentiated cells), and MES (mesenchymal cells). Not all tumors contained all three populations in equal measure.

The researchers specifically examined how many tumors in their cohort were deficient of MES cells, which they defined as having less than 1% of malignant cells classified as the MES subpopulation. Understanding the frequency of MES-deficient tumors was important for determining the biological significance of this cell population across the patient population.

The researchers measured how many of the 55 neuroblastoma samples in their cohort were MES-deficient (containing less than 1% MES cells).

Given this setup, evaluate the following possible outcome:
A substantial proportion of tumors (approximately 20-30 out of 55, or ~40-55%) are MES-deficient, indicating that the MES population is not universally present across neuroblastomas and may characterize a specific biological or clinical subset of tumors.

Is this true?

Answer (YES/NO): NO